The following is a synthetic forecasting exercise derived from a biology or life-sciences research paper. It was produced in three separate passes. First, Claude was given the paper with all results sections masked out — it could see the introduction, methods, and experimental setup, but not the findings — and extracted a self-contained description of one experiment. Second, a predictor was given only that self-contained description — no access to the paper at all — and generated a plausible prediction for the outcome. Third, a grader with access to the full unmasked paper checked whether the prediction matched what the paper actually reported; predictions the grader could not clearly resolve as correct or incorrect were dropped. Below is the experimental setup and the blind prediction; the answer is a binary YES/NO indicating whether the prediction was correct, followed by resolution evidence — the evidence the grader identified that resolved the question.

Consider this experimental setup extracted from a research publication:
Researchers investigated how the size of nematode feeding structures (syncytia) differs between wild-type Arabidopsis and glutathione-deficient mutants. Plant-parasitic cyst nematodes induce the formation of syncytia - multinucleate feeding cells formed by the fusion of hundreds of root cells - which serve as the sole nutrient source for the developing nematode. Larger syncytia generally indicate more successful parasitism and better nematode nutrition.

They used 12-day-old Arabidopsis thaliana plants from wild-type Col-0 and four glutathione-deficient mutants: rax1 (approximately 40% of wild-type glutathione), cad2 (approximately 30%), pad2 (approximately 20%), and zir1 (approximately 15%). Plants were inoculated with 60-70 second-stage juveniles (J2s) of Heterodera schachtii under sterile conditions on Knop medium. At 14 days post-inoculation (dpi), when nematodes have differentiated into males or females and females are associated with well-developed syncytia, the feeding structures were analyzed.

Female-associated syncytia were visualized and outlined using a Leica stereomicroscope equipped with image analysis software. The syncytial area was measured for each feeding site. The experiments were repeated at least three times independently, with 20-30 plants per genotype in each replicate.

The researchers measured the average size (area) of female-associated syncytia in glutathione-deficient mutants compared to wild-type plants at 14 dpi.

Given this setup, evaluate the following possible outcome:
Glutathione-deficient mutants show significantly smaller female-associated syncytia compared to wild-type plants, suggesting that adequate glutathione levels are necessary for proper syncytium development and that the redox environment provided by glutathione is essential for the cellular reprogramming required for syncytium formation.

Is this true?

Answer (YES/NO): NO